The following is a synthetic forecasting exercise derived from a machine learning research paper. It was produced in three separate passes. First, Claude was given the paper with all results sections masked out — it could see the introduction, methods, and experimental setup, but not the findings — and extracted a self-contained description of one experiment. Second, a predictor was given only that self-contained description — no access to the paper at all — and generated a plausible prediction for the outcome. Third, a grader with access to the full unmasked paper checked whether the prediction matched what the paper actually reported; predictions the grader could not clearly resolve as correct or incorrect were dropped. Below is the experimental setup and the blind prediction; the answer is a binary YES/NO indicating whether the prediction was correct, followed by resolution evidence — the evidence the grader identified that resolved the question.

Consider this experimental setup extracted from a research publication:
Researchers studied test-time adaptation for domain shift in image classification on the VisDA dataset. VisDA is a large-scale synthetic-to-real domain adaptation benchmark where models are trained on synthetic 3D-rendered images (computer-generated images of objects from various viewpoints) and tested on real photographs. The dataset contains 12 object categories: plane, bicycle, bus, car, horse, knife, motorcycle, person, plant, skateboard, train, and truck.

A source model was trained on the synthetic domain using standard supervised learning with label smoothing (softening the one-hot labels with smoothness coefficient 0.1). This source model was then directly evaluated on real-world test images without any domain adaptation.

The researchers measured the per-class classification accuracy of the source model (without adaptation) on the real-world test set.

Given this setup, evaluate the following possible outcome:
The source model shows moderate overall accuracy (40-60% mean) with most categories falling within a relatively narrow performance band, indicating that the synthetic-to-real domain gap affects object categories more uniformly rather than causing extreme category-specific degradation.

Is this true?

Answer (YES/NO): NO